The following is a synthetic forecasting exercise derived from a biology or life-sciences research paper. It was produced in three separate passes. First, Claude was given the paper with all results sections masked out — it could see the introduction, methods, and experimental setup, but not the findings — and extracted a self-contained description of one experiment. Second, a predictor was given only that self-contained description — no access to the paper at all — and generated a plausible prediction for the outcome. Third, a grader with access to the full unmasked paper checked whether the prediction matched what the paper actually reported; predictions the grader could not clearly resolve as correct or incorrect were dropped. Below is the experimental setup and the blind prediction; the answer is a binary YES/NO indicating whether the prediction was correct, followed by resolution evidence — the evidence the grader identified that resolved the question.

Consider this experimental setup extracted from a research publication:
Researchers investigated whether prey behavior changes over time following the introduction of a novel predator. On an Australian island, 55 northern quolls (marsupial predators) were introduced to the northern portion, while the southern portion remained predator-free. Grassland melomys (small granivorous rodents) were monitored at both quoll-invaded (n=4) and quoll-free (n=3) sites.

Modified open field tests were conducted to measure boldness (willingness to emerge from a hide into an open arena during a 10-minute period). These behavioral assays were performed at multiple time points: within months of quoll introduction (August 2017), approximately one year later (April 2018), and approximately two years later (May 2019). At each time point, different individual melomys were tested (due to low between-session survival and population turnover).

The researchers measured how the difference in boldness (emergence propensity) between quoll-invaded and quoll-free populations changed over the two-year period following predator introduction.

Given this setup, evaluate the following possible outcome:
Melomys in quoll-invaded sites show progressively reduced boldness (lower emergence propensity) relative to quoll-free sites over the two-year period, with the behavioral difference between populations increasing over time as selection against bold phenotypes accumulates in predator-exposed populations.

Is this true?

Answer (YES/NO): NO